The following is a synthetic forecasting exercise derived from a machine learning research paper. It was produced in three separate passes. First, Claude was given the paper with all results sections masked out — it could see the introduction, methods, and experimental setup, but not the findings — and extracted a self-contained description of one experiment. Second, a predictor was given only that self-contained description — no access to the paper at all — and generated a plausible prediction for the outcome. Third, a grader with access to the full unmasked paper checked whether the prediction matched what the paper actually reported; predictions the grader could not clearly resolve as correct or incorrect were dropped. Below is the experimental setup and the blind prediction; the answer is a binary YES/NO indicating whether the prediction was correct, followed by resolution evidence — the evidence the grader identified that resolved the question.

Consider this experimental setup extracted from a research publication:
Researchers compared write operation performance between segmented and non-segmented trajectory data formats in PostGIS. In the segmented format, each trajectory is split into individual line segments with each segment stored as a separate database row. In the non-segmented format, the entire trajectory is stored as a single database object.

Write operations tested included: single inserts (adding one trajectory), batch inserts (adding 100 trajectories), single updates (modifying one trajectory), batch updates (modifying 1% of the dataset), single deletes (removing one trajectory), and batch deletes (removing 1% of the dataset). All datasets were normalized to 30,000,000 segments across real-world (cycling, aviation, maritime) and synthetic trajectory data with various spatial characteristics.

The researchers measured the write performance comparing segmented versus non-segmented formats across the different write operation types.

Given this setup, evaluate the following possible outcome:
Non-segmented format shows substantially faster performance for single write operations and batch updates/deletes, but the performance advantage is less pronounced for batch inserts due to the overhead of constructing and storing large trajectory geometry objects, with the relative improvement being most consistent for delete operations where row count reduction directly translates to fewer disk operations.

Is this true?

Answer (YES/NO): NO